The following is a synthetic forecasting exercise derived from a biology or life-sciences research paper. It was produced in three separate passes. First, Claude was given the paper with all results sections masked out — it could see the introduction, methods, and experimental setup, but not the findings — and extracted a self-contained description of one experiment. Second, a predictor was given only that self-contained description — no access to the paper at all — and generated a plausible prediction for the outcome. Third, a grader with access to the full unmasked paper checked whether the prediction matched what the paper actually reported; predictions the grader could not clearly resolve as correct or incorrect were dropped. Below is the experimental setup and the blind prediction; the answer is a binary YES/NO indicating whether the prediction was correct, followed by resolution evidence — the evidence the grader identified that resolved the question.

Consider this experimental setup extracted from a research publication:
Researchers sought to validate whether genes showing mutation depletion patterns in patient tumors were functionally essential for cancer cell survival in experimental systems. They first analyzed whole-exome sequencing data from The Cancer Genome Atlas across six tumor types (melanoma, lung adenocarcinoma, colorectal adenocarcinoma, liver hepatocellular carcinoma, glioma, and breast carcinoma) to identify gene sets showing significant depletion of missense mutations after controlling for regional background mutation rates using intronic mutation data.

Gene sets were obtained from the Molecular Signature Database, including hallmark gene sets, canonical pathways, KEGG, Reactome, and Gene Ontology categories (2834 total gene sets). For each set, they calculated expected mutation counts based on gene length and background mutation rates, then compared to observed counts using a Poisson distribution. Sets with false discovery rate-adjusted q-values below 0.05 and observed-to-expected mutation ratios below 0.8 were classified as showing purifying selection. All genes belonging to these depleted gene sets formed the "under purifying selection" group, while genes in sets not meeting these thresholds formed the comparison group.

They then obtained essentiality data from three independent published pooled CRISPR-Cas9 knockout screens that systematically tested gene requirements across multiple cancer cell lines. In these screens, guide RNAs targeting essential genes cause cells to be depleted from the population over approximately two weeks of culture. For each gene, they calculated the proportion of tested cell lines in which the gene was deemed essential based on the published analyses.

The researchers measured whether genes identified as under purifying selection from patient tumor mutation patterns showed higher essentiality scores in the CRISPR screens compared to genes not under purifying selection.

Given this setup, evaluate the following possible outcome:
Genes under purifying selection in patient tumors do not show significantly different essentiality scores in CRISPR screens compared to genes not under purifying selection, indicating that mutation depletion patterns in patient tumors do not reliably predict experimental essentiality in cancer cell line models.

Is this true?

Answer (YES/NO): NO